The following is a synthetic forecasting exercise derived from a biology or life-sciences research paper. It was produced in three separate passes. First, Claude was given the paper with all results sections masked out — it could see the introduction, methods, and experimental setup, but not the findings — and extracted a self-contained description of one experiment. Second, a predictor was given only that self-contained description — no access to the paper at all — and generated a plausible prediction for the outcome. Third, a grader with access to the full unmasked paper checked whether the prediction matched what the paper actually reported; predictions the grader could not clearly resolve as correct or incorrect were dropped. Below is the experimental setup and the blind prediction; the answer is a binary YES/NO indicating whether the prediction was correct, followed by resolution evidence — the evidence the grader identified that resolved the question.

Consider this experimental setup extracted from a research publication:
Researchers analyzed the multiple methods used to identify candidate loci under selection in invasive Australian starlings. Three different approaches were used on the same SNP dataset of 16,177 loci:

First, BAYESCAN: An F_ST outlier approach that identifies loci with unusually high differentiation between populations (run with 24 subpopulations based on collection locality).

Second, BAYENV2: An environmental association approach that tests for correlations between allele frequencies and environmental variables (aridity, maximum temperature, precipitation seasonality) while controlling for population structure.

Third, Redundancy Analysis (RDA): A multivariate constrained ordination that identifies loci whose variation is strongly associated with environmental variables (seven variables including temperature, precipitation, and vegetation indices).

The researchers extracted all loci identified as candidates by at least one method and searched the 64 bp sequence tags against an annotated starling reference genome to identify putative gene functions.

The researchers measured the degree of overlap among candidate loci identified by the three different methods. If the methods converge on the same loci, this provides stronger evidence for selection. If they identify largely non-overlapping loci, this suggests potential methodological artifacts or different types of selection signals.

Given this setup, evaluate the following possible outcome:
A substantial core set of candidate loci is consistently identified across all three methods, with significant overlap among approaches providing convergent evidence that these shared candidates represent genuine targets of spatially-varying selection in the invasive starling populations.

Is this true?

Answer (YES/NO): NO